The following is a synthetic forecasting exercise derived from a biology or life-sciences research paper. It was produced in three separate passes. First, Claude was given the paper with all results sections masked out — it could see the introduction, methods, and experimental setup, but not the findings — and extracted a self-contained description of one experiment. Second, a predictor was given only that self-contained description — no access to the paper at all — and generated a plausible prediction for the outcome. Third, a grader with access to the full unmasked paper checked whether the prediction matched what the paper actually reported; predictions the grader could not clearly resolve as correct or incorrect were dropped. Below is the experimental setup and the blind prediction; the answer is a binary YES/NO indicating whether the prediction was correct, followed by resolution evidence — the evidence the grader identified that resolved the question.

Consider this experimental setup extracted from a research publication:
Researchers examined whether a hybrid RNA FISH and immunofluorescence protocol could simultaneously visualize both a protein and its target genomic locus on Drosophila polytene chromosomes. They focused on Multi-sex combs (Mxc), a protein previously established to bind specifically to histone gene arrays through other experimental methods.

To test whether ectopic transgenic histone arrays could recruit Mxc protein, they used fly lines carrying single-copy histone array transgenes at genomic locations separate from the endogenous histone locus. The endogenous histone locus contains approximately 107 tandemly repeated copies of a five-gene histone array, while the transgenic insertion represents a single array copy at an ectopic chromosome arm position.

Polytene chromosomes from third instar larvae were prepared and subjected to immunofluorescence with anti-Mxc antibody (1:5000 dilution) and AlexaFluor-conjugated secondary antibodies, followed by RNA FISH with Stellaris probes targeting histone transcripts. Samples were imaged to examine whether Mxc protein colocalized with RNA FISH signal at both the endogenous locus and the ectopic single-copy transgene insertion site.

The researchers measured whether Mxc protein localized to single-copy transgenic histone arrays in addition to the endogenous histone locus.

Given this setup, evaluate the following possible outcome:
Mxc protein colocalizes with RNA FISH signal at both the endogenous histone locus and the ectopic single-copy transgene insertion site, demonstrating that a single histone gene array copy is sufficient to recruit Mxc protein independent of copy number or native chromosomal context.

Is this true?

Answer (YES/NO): YES